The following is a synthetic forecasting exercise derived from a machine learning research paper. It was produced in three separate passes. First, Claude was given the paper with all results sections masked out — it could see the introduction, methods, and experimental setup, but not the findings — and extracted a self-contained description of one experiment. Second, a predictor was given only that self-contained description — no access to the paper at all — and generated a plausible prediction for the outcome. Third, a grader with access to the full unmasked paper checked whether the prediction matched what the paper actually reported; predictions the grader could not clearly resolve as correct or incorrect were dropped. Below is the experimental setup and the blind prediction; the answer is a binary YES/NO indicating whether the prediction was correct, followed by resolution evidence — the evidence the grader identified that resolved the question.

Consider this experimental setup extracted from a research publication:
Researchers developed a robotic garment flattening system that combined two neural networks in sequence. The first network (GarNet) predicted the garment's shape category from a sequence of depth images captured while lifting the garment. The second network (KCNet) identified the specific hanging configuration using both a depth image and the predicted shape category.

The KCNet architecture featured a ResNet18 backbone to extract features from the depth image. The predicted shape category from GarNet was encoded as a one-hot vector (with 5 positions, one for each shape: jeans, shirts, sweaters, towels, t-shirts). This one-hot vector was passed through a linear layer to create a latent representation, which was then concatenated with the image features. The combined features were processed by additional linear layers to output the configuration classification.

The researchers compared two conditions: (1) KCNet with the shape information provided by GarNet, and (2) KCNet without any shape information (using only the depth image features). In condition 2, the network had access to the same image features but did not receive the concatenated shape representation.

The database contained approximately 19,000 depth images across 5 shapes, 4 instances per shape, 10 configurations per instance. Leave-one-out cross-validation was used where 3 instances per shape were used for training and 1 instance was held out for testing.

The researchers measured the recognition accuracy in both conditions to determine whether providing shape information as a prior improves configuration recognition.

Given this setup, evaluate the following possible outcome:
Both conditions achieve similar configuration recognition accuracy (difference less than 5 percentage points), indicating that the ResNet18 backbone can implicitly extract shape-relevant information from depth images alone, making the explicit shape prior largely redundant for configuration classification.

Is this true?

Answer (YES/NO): NO